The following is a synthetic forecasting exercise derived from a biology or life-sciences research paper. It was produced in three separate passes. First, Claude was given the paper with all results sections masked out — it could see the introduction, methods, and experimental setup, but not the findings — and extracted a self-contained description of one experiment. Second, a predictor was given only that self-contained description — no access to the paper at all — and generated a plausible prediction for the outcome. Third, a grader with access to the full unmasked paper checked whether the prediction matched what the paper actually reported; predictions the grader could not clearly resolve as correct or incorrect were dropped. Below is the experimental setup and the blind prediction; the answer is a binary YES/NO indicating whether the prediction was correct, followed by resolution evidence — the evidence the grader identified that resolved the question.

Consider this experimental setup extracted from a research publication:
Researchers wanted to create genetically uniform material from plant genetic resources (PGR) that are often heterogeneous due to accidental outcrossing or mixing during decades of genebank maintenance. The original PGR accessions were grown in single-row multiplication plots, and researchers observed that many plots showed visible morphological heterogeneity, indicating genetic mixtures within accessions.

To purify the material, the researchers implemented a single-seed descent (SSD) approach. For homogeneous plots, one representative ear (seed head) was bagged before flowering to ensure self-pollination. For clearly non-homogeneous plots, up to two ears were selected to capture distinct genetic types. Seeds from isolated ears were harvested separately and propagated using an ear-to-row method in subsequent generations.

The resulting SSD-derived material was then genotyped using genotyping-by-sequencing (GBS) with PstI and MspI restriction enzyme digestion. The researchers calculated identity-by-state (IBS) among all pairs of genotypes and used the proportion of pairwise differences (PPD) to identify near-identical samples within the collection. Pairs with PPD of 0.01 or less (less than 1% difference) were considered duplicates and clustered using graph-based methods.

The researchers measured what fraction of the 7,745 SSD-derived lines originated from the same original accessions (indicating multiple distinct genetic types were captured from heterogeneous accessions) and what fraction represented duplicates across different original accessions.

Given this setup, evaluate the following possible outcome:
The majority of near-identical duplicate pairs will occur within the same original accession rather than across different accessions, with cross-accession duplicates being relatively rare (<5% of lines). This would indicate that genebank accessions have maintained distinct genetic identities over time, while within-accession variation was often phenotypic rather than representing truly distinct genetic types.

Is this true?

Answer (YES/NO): NO